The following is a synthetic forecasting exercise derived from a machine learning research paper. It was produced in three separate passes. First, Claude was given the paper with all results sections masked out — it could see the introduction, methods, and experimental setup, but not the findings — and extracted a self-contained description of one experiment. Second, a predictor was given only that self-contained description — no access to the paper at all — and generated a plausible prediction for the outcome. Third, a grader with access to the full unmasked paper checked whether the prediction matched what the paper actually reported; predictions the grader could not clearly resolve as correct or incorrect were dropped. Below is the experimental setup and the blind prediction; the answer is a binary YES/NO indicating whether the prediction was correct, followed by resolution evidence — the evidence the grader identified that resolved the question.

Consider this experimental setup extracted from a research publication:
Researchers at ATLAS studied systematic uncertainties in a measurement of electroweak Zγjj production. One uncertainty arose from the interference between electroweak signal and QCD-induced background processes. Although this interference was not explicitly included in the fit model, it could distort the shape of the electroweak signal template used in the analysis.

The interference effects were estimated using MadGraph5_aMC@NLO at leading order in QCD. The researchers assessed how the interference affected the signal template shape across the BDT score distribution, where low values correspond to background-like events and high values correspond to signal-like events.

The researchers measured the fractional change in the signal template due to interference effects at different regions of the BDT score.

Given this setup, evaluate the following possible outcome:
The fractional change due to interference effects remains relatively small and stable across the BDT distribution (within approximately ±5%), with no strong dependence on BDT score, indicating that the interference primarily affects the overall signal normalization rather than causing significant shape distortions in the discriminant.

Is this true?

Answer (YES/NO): NO